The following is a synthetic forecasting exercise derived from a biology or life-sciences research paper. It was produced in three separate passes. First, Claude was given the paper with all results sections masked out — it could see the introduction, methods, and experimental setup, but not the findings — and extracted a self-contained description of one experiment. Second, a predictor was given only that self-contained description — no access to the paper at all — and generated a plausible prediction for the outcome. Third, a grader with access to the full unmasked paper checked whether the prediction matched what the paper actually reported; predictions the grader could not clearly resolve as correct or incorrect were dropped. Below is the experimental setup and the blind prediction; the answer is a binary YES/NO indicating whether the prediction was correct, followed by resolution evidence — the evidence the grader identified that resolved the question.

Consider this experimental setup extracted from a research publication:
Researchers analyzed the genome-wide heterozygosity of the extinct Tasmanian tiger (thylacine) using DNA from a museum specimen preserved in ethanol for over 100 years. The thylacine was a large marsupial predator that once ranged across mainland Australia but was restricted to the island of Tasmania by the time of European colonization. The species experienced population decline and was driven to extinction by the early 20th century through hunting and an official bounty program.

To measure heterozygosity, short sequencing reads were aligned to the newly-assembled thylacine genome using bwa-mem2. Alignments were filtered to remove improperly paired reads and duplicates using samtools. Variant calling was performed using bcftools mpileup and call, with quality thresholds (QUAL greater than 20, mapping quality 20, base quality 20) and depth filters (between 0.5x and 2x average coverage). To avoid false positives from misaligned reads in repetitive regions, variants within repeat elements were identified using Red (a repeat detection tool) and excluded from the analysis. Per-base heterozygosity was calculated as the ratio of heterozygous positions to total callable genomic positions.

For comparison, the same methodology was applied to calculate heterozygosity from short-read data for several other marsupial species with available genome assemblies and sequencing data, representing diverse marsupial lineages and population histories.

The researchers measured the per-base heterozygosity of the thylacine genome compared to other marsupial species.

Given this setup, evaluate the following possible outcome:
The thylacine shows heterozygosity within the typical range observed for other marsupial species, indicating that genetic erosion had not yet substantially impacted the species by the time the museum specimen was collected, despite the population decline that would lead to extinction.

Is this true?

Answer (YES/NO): NO